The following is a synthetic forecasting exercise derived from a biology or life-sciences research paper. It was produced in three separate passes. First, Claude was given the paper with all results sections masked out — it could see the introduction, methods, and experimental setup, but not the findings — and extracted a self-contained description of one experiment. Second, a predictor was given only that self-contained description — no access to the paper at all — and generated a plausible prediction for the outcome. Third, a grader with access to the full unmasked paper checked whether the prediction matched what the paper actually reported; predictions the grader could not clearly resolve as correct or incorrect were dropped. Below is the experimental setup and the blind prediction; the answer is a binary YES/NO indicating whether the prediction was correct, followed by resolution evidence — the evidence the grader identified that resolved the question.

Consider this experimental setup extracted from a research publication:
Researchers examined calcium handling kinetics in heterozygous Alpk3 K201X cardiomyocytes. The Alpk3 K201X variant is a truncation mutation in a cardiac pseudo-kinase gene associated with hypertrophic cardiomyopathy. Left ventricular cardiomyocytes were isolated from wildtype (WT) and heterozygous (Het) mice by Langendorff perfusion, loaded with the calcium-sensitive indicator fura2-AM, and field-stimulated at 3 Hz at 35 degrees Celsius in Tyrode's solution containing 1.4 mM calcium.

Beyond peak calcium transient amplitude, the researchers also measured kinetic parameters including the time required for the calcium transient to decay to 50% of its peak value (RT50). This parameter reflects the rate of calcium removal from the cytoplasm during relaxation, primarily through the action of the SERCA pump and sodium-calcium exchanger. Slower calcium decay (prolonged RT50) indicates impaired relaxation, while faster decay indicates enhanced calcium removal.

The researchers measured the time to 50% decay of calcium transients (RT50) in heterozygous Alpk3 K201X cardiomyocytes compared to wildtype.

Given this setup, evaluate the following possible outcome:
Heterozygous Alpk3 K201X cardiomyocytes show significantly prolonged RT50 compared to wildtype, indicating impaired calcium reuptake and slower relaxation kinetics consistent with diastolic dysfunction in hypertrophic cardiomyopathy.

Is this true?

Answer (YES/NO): NO